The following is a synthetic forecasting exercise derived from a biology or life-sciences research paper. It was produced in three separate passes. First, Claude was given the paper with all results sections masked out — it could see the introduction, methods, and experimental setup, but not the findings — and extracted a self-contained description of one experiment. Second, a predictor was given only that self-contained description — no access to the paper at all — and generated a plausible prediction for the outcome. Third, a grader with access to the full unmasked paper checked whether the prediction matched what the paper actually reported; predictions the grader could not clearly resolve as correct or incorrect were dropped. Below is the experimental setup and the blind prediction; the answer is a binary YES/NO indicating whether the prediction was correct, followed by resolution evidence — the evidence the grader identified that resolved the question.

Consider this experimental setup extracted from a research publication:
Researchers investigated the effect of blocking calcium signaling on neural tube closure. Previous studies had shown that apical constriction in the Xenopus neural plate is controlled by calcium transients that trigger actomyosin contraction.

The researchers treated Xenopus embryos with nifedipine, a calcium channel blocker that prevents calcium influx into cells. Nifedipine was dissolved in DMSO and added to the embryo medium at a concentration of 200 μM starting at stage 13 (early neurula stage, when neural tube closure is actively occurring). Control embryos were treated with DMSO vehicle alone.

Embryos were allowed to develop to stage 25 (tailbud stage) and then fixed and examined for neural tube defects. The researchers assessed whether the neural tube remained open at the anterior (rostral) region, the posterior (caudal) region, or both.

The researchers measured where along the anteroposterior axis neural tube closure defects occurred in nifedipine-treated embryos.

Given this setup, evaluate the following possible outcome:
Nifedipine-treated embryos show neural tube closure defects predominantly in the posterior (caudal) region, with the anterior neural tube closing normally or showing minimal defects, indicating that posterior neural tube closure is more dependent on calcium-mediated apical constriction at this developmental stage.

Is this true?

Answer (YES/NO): NO